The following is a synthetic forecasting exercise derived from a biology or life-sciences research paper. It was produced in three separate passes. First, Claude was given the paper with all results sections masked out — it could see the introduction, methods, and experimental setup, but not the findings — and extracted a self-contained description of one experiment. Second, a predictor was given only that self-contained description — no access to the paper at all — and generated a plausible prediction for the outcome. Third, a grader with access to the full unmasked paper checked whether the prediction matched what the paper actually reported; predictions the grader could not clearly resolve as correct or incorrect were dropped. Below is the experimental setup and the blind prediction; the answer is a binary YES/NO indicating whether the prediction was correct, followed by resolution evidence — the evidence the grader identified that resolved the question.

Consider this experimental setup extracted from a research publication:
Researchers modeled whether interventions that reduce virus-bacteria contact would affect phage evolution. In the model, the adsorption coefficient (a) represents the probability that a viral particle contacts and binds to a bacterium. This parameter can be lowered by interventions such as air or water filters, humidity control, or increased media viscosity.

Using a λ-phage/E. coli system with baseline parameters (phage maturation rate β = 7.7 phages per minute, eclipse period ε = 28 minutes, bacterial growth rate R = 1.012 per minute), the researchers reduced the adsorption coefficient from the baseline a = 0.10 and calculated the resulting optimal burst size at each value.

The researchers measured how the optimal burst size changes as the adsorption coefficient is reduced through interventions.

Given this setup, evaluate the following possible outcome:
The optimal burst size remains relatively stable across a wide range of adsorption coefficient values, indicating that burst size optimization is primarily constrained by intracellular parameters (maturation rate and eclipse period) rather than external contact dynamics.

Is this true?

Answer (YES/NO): NO